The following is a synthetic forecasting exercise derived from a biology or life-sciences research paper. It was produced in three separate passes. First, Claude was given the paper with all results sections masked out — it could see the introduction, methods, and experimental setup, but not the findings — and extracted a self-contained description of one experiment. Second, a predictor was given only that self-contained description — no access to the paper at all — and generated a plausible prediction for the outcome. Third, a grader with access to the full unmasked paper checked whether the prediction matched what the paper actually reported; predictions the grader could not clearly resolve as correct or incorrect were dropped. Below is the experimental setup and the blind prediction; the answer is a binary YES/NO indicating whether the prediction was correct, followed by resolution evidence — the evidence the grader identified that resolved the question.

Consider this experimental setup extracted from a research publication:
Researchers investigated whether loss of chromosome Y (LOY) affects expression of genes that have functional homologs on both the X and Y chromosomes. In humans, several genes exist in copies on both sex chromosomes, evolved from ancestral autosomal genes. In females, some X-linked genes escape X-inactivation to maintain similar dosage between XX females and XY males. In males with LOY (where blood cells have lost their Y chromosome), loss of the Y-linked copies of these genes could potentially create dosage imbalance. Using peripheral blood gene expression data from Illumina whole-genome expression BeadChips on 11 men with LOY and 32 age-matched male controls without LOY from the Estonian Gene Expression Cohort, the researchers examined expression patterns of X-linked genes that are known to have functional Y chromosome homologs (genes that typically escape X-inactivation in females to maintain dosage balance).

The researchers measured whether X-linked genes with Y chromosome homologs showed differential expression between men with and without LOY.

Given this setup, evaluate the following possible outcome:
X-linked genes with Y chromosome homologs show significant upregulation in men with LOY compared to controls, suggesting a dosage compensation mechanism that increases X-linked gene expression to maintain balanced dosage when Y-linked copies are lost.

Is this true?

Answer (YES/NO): NO